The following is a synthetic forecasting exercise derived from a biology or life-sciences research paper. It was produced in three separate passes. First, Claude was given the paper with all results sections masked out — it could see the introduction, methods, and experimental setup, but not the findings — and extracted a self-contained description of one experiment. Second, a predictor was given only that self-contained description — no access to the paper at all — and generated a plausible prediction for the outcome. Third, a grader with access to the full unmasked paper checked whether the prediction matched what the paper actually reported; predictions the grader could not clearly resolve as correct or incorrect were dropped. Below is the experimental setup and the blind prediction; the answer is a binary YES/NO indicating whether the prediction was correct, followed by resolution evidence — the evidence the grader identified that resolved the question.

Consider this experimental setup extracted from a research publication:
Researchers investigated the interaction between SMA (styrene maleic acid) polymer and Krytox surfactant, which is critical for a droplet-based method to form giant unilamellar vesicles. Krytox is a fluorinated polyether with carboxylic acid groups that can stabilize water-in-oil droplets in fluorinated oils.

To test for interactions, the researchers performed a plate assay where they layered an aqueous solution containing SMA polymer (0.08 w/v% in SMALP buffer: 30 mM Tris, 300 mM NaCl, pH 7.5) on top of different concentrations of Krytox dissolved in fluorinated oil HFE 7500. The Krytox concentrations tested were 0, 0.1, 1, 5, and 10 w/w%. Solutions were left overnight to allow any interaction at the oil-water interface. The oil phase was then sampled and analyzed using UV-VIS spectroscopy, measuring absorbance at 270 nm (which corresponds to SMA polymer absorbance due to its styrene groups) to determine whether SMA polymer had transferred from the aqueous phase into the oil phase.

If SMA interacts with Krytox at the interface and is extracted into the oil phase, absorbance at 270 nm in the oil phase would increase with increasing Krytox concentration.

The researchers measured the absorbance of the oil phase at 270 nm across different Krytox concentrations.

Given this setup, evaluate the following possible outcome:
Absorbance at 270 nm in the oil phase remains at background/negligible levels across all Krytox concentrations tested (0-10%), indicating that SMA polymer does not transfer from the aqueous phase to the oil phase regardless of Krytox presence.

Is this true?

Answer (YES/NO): NO